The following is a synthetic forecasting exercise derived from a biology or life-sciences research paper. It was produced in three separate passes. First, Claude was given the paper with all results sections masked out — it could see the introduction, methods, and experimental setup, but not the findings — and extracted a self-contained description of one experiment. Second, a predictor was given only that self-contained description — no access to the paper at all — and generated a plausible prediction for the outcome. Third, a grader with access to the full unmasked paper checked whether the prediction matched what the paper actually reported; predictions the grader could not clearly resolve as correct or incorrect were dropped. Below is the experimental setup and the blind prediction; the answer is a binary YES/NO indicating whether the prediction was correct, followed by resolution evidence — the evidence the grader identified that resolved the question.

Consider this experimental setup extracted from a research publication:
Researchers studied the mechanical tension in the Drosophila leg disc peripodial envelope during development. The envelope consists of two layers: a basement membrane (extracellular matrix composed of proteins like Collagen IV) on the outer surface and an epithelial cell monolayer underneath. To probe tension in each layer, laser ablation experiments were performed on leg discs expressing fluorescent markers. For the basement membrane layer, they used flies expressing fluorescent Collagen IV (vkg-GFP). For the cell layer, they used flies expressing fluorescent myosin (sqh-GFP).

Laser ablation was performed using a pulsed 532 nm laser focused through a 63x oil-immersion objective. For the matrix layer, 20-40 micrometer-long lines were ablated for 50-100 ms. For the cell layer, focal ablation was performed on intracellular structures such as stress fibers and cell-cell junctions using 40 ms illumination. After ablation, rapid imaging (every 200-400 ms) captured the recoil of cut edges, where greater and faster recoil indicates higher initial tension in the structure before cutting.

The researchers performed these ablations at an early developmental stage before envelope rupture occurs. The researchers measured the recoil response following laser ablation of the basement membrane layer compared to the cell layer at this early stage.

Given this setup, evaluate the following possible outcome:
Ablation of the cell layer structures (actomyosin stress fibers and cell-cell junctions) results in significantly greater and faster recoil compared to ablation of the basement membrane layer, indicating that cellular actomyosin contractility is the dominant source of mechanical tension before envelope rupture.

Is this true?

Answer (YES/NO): NO